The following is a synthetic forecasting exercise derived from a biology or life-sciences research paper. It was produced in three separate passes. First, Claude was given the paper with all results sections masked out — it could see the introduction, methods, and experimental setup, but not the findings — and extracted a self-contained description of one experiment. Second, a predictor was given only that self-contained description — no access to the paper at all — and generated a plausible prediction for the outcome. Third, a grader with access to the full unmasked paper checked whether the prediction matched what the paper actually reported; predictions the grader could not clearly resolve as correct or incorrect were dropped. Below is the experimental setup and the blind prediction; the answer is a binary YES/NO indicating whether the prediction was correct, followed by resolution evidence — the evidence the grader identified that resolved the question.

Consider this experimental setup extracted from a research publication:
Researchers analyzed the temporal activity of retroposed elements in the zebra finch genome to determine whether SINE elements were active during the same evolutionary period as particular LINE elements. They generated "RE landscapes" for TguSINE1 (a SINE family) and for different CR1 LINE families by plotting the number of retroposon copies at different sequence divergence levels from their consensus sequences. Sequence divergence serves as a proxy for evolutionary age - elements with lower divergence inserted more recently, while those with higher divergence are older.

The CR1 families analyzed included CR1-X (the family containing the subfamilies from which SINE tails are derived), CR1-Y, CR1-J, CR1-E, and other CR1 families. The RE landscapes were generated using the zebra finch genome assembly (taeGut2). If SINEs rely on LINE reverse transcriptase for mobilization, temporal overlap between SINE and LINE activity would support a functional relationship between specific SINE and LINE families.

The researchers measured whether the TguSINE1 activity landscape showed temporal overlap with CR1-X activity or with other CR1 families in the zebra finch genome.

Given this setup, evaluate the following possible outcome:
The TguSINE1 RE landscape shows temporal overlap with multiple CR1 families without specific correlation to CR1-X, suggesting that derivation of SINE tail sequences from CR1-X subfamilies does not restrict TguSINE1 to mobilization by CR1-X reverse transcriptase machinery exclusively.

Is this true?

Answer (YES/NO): NO